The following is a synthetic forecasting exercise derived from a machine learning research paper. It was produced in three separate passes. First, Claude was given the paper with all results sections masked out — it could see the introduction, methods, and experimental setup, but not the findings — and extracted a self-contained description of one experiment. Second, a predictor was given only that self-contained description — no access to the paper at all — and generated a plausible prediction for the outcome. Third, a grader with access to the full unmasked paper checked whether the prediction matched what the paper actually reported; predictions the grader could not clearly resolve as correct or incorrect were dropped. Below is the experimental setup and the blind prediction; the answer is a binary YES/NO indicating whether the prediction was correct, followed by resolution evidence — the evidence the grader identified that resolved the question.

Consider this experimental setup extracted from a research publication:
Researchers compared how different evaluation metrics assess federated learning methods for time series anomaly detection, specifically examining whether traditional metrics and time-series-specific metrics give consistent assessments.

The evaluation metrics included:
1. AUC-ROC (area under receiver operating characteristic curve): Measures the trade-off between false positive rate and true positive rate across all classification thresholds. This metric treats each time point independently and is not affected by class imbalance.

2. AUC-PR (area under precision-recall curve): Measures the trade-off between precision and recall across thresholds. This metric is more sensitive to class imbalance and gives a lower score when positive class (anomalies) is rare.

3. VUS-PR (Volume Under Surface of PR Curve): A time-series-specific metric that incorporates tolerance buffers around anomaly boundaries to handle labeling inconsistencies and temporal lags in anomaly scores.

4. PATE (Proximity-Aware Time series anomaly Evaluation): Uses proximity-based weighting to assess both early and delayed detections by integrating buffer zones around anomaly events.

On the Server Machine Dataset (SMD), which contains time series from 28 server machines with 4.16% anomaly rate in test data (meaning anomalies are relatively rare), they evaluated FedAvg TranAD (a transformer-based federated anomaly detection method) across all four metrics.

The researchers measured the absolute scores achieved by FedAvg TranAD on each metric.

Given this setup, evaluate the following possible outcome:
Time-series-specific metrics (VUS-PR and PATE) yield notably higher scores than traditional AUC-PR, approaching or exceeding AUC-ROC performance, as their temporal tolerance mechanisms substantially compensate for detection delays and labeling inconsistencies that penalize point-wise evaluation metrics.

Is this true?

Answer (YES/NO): NO